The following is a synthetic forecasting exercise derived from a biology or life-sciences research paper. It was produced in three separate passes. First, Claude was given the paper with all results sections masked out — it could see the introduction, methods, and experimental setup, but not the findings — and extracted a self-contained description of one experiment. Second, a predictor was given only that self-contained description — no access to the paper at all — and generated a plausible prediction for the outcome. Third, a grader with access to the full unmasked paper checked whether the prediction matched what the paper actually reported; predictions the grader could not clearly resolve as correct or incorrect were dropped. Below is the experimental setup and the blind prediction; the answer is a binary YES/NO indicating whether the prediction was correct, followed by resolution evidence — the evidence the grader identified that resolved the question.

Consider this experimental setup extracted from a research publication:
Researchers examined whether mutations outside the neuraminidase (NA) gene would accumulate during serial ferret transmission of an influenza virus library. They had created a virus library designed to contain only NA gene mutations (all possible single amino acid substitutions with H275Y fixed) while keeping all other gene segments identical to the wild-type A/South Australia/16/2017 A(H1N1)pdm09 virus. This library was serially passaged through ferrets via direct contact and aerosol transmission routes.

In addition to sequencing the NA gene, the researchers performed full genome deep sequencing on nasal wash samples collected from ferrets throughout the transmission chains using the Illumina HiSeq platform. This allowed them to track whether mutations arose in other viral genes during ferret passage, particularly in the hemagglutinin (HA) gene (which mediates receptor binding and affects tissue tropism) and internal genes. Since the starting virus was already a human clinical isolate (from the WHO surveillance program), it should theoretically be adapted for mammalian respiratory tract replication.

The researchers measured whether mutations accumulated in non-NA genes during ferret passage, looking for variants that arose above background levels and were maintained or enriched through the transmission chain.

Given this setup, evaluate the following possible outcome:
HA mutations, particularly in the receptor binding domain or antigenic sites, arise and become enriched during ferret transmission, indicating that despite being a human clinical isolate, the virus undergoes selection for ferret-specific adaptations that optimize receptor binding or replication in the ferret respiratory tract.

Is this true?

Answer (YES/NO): NO